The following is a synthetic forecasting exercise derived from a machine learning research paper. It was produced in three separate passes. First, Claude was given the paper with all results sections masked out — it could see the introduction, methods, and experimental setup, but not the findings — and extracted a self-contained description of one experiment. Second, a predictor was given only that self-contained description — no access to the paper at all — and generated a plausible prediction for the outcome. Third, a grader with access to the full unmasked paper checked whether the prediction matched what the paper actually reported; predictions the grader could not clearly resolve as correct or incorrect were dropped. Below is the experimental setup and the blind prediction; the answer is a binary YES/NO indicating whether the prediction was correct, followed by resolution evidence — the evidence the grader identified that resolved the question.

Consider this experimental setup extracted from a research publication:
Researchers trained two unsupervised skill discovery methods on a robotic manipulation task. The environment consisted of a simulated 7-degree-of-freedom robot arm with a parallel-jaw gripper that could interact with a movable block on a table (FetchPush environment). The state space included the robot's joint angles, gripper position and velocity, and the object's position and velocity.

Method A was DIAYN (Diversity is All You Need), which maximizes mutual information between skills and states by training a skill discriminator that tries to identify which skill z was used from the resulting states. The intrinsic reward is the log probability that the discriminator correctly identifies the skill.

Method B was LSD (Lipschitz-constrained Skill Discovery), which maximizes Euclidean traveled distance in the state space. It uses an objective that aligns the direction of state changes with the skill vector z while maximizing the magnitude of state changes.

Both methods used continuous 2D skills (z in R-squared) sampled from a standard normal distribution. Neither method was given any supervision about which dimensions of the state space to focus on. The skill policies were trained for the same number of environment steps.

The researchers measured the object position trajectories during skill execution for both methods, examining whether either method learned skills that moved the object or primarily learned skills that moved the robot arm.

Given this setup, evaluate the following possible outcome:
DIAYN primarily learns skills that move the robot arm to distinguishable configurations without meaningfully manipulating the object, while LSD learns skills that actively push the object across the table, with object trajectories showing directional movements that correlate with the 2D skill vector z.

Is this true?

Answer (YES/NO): NO